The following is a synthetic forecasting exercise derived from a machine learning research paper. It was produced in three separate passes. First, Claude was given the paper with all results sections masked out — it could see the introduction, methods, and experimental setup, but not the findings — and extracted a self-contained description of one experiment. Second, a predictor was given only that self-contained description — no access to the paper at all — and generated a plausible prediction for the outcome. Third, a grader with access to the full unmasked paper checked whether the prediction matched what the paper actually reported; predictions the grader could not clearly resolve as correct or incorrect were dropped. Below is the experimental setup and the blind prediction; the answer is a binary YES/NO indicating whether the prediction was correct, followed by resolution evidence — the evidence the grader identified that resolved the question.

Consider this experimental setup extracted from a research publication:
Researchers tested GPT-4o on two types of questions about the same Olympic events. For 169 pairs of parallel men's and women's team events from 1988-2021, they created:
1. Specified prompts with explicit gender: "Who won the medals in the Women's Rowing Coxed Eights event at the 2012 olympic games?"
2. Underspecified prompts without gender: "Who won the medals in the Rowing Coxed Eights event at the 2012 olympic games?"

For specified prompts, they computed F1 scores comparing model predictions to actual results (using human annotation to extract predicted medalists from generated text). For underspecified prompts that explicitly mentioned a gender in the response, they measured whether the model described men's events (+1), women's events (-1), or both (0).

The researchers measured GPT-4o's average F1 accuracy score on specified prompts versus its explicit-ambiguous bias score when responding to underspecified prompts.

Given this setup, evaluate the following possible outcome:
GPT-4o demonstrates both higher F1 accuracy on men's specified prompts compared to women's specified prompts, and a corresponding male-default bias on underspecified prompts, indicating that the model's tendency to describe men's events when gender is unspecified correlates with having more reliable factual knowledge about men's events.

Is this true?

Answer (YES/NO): NO